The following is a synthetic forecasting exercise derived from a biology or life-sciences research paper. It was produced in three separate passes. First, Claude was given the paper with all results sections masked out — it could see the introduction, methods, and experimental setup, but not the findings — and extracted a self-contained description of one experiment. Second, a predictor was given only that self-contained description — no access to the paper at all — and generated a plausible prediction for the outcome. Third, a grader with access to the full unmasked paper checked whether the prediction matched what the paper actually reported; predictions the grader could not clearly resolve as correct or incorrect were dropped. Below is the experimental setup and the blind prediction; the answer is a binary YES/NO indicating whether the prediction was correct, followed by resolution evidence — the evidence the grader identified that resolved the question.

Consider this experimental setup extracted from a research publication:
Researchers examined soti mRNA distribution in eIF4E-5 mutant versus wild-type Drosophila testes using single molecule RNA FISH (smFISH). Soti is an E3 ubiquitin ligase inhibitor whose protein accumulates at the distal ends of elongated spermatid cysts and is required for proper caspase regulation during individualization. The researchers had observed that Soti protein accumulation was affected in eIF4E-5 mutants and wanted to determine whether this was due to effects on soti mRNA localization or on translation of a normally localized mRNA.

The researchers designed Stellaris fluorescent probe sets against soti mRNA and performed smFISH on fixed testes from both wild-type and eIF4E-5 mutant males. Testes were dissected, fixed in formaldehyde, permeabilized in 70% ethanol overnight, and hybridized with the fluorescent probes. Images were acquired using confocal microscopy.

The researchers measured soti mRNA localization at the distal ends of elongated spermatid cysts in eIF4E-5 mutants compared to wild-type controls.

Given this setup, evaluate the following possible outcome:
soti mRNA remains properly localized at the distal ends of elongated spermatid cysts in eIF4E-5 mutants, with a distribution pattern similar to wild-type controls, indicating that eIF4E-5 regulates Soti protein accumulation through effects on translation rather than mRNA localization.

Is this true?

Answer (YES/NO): YES